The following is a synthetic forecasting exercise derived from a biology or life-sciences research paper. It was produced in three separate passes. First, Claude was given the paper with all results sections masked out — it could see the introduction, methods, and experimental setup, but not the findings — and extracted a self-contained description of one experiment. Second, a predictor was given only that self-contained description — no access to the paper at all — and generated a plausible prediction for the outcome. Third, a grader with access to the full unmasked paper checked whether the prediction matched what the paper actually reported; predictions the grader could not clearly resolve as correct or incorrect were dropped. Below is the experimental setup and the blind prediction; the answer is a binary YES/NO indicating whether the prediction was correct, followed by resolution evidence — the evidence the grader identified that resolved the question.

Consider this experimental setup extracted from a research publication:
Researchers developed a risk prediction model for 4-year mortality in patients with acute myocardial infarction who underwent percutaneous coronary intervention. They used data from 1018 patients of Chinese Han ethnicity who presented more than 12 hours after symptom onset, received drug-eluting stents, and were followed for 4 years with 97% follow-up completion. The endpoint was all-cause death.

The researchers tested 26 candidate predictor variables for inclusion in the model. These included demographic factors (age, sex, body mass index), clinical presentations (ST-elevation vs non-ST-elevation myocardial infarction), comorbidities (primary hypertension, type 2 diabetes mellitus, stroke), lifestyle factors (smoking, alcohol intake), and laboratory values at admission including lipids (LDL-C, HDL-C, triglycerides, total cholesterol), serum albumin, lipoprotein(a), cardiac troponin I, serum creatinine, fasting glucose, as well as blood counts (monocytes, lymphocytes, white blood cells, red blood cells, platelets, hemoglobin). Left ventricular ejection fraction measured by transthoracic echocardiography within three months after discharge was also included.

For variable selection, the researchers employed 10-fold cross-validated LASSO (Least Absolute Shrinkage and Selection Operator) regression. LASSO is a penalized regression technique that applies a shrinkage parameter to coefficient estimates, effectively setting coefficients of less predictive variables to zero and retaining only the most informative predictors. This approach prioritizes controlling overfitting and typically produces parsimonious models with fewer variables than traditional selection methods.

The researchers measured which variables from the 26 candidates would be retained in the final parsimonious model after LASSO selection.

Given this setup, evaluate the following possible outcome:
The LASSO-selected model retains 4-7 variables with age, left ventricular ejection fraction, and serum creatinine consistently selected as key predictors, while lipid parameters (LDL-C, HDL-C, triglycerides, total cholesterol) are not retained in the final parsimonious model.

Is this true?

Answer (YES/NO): YES